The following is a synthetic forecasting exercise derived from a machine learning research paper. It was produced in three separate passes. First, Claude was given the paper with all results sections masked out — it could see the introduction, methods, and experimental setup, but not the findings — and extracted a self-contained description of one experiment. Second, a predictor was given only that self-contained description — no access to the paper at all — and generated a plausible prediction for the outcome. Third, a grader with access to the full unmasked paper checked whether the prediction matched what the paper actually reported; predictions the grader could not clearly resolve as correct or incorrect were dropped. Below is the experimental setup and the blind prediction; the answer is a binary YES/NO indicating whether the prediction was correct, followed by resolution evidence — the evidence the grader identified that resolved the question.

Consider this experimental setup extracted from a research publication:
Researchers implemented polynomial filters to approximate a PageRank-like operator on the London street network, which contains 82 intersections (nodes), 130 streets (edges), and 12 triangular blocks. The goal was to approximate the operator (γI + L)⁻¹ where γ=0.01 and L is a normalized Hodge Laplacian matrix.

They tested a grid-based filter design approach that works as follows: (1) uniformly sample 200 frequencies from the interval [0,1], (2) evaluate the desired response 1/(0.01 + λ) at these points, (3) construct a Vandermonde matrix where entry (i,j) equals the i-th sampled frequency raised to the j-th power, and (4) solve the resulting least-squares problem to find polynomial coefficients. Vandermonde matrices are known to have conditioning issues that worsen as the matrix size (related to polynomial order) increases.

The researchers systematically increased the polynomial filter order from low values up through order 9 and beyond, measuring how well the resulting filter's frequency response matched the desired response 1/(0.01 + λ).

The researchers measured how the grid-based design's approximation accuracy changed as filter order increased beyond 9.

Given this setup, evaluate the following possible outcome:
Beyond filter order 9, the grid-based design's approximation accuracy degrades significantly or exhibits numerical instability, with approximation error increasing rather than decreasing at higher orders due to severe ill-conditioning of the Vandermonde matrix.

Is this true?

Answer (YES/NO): YES